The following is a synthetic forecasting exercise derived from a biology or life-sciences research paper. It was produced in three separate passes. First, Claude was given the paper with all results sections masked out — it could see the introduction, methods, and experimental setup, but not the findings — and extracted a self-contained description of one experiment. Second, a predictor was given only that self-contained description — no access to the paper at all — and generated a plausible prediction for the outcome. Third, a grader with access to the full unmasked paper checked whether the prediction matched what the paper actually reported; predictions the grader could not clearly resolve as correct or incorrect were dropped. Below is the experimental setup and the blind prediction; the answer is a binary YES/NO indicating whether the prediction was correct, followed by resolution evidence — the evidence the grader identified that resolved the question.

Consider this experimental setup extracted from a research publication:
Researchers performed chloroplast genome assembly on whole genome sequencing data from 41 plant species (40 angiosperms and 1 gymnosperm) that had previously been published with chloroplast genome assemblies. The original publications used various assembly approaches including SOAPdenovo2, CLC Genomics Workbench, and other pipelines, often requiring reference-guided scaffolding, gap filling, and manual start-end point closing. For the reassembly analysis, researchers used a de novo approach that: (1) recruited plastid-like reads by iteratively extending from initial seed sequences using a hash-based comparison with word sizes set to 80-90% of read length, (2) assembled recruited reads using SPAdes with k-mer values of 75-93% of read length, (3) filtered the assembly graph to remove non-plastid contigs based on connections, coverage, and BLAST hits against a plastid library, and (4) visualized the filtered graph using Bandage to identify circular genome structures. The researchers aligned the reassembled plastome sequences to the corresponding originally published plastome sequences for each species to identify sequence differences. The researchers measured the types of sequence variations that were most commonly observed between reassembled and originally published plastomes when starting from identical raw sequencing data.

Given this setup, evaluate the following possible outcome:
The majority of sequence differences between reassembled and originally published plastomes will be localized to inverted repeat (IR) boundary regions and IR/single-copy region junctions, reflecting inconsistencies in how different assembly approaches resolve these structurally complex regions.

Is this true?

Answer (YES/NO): NO